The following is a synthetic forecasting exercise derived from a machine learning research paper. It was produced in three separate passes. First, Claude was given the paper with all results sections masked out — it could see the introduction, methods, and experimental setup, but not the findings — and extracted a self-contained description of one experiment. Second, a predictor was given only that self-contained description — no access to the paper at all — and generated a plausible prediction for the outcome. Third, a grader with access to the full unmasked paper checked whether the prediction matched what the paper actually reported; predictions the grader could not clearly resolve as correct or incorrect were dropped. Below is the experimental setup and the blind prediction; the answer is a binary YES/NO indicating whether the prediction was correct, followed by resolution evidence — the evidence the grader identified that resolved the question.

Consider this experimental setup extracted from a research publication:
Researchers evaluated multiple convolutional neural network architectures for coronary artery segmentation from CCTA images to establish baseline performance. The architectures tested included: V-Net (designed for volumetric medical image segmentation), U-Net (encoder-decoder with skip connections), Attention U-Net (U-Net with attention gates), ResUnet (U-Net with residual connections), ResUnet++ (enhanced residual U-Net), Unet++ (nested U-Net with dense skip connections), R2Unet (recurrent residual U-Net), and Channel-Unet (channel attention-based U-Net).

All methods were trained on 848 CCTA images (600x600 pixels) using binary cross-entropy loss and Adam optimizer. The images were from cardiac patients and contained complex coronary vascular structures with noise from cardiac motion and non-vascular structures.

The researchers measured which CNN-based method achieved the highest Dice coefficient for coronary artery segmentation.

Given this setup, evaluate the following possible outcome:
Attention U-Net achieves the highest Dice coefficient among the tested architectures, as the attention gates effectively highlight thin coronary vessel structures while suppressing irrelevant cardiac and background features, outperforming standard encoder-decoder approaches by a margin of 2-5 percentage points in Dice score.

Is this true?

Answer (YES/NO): NO